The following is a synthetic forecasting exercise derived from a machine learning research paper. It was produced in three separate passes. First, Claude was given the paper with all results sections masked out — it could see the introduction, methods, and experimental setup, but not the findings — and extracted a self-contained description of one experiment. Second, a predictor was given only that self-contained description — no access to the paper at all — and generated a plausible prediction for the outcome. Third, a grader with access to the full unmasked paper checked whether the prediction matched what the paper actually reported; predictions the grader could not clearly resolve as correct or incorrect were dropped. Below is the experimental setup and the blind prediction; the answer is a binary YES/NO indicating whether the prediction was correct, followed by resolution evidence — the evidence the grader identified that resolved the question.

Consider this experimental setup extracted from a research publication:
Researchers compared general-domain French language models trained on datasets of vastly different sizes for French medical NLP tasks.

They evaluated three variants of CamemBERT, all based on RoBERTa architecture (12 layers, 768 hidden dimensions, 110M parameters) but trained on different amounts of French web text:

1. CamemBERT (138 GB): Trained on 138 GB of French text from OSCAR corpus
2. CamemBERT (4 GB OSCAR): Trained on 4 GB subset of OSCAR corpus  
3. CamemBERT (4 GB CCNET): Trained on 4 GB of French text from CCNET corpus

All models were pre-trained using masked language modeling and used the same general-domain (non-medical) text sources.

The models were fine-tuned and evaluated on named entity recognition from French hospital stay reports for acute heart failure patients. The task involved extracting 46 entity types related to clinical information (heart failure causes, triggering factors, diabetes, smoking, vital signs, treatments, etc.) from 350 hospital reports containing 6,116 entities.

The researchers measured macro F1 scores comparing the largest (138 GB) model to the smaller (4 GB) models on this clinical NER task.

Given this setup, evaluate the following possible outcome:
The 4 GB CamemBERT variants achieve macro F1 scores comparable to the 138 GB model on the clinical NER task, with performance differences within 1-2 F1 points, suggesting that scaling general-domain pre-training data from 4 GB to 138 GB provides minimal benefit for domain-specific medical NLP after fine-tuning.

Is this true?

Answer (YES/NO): NO